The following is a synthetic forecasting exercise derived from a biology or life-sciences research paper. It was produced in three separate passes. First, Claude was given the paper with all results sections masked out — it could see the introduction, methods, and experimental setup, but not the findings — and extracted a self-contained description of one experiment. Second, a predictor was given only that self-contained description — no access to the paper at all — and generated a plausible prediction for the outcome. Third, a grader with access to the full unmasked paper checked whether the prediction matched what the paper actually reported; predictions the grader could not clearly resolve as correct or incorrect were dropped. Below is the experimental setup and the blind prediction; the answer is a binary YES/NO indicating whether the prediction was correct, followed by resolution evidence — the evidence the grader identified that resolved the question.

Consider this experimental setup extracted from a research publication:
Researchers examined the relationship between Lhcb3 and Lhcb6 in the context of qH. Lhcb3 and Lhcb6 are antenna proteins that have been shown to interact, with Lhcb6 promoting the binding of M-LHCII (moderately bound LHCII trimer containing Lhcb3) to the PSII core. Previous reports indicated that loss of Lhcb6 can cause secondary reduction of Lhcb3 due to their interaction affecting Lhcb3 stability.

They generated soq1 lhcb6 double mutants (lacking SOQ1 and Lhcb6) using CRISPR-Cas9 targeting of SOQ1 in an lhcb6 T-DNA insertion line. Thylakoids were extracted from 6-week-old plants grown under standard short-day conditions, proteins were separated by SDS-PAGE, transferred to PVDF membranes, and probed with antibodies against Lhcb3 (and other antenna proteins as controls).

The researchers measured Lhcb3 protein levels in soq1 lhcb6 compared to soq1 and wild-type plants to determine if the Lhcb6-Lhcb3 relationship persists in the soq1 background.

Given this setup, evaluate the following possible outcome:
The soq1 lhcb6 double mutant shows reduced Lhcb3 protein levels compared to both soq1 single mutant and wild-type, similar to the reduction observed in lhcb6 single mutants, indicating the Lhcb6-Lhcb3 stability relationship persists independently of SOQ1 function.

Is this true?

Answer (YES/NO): NO